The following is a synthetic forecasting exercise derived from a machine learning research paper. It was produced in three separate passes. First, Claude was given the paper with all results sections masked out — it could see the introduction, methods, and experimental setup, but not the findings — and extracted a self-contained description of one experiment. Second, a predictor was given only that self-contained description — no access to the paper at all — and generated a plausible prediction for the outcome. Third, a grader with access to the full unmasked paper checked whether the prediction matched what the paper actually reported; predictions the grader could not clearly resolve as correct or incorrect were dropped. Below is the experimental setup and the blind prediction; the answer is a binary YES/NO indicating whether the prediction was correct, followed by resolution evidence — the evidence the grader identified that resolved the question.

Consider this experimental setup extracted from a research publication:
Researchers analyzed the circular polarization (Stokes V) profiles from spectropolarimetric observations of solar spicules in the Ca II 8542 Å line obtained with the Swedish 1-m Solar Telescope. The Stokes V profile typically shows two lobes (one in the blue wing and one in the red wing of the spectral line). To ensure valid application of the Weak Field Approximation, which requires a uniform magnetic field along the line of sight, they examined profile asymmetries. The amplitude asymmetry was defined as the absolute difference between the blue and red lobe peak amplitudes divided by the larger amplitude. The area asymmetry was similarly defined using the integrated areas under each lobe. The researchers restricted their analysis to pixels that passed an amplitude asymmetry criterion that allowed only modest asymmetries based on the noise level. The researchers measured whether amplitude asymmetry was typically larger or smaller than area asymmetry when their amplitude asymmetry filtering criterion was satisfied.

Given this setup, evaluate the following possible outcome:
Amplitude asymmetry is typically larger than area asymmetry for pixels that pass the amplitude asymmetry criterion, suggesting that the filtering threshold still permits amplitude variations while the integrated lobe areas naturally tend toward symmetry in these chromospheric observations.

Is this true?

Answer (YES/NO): YES